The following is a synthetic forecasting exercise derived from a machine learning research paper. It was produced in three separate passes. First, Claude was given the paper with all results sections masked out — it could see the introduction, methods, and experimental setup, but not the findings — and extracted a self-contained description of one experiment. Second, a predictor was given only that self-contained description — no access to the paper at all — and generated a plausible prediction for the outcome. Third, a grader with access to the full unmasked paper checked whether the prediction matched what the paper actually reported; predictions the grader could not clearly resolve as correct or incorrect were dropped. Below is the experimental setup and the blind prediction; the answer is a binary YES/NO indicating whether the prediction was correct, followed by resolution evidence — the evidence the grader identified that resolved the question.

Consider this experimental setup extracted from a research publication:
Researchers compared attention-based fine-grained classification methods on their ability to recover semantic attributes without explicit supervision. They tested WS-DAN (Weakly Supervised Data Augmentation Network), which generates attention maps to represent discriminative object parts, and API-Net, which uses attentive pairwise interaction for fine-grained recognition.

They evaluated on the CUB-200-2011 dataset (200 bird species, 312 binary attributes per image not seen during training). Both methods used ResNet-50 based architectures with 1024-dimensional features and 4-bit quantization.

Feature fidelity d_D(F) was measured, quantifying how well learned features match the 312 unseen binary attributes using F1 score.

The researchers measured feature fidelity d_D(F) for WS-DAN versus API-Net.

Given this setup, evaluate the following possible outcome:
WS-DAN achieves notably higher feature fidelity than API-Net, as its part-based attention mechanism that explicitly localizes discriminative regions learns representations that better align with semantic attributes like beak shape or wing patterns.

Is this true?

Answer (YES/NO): NO